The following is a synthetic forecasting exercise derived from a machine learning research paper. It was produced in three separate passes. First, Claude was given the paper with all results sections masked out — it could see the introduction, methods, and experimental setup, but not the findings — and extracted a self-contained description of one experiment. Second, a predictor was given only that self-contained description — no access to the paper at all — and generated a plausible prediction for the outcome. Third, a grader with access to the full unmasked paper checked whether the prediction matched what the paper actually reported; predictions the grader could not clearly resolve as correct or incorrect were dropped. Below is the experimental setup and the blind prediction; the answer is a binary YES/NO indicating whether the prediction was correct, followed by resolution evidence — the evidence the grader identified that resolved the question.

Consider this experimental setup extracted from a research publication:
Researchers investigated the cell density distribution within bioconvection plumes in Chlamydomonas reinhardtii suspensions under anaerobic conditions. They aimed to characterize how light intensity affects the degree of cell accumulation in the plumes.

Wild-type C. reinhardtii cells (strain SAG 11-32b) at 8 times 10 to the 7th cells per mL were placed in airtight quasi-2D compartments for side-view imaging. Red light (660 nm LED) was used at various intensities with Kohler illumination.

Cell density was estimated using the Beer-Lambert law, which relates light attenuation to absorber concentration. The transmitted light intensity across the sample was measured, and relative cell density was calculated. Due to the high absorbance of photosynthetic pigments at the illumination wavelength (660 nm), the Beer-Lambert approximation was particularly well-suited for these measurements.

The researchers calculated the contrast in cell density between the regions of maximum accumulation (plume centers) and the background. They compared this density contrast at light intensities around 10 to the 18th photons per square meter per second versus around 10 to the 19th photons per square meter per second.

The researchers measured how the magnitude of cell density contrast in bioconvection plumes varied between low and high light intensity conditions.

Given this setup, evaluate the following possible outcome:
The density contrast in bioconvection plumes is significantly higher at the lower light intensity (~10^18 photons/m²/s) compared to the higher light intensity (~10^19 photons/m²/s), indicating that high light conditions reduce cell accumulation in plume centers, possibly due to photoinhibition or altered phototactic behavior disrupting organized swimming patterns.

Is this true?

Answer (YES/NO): YES